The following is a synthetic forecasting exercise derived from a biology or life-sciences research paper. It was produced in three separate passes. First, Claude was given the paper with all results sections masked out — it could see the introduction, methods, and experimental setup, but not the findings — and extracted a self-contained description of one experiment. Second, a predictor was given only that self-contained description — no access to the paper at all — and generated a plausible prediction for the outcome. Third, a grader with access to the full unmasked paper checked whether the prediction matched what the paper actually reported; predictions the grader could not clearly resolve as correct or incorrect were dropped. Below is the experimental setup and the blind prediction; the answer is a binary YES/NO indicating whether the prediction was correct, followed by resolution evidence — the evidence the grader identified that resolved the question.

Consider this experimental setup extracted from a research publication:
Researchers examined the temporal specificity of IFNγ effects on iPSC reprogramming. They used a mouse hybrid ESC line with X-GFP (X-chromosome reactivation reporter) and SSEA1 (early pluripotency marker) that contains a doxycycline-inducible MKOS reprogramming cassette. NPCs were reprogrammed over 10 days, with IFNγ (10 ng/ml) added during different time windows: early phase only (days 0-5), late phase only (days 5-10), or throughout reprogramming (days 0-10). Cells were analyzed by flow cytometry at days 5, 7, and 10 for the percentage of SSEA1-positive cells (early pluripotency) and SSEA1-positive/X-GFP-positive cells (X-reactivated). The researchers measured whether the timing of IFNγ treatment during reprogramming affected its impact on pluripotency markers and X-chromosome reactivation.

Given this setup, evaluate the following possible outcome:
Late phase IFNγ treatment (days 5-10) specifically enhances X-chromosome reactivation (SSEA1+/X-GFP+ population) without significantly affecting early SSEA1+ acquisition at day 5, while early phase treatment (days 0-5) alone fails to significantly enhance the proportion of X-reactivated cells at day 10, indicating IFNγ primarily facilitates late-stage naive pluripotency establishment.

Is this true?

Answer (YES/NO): NO